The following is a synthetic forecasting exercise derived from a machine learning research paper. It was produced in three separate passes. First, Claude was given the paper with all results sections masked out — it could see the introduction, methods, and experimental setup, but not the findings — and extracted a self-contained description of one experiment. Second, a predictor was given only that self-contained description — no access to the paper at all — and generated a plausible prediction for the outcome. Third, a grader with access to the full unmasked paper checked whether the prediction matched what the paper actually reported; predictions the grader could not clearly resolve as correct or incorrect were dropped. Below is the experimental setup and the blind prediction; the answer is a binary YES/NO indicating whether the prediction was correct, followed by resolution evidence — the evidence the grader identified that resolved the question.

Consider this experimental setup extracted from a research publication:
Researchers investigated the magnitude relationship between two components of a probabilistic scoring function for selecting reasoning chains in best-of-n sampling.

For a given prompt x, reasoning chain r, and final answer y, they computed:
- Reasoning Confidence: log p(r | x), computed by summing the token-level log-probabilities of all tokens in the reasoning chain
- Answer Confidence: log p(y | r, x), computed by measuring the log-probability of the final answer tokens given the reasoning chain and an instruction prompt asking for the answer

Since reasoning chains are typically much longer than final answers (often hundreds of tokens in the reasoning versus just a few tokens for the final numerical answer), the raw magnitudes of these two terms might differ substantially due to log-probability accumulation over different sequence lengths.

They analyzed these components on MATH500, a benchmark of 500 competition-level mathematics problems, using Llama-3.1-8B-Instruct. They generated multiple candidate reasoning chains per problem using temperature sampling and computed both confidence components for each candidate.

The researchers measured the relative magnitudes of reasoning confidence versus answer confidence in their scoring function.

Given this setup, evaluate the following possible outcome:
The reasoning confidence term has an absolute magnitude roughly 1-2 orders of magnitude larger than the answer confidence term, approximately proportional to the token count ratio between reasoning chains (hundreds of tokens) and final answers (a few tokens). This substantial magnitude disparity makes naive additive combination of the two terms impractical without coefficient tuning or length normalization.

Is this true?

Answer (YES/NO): NO